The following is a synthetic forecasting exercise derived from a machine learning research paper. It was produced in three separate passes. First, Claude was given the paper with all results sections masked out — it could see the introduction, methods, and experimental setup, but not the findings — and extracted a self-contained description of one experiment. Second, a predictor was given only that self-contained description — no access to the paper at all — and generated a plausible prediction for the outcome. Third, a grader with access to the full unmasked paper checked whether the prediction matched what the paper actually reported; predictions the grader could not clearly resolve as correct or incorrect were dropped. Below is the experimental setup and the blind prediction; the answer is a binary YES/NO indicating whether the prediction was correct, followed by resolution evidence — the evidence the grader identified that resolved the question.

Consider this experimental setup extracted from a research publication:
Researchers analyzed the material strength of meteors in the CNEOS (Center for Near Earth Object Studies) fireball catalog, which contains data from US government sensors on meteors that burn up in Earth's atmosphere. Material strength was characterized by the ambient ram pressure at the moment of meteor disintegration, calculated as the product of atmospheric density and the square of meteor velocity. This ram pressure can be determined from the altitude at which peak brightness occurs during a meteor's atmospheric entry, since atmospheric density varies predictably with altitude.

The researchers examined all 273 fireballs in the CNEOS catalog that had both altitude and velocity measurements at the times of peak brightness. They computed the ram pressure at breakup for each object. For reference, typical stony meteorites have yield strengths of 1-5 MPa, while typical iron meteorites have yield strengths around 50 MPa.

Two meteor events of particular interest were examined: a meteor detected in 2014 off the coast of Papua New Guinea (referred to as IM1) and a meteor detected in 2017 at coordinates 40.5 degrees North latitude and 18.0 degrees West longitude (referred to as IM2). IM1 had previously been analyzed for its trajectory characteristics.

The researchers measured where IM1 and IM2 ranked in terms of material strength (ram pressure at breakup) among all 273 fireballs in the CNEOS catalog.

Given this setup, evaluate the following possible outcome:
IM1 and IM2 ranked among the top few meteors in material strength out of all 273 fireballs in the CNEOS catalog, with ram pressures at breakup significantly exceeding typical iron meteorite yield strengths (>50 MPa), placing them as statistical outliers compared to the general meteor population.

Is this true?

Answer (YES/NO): YES